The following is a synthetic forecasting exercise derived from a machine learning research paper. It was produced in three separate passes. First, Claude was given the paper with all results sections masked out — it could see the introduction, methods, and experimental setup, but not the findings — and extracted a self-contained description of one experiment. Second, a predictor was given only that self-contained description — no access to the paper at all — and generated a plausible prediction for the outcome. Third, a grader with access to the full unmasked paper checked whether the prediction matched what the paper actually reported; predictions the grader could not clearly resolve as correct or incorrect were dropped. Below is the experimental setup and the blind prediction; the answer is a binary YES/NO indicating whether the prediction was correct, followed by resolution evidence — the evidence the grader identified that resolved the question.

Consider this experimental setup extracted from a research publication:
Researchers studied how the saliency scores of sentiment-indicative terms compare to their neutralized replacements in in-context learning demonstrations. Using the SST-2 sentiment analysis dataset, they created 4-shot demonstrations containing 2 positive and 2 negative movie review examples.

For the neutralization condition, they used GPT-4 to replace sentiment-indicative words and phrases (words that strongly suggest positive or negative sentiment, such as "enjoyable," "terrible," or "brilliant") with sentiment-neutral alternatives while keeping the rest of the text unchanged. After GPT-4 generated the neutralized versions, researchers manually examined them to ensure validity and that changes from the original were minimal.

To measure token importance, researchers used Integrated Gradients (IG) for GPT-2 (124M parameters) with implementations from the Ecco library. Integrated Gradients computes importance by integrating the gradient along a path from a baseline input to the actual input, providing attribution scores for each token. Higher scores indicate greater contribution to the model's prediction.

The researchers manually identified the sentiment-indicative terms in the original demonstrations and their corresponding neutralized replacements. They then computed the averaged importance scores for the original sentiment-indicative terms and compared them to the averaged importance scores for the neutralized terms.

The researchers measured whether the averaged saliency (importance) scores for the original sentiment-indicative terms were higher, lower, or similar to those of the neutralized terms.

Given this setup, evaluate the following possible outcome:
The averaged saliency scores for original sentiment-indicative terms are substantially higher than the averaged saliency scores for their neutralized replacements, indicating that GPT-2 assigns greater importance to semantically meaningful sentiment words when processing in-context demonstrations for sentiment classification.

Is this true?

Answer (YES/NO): YES